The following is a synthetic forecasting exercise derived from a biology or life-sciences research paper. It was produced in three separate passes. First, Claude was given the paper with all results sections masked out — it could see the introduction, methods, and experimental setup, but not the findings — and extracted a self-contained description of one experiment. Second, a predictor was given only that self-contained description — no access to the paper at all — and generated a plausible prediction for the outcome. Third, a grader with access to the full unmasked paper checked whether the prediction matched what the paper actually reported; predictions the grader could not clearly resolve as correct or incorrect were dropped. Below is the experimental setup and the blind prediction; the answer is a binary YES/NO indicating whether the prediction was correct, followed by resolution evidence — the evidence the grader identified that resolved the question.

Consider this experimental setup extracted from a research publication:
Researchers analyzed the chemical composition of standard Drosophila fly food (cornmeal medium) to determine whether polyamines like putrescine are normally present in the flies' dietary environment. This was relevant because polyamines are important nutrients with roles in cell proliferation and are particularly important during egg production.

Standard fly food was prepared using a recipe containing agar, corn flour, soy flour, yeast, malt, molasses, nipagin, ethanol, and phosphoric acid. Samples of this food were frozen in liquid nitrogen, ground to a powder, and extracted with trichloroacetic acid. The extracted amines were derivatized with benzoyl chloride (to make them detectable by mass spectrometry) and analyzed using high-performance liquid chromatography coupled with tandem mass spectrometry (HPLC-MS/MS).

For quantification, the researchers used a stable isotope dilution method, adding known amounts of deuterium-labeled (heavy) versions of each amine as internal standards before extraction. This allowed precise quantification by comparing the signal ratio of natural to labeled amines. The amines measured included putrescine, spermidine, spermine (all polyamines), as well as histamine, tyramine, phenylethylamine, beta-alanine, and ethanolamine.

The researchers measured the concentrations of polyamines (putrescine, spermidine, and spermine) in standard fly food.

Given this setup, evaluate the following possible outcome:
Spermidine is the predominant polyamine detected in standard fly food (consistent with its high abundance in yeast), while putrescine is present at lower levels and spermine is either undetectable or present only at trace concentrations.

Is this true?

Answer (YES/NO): NO